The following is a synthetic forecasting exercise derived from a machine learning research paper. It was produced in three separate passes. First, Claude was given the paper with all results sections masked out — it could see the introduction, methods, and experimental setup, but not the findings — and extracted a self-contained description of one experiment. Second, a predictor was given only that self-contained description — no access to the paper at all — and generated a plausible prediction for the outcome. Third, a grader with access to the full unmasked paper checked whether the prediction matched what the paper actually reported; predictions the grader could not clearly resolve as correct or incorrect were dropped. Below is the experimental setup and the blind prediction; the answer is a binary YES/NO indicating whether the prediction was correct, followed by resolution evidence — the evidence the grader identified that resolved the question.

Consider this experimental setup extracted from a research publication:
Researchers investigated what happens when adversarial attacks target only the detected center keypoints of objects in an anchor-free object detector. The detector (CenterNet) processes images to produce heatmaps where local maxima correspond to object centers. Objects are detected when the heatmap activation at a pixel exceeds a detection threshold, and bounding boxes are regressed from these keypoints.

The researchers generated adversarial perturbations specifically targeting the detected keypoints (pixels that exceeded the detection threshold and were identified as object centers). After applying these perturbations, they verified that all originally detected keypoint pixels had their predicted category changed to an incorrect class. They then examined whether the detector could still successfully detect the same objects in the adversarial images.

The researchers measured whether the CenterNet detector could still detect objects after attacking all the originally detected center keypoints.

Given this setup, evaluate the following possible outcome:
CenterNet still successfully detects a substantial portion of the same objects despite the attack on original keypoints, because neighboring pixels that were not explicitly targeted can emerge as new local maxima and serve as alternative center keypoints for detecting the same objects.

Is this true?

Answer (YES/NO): YES